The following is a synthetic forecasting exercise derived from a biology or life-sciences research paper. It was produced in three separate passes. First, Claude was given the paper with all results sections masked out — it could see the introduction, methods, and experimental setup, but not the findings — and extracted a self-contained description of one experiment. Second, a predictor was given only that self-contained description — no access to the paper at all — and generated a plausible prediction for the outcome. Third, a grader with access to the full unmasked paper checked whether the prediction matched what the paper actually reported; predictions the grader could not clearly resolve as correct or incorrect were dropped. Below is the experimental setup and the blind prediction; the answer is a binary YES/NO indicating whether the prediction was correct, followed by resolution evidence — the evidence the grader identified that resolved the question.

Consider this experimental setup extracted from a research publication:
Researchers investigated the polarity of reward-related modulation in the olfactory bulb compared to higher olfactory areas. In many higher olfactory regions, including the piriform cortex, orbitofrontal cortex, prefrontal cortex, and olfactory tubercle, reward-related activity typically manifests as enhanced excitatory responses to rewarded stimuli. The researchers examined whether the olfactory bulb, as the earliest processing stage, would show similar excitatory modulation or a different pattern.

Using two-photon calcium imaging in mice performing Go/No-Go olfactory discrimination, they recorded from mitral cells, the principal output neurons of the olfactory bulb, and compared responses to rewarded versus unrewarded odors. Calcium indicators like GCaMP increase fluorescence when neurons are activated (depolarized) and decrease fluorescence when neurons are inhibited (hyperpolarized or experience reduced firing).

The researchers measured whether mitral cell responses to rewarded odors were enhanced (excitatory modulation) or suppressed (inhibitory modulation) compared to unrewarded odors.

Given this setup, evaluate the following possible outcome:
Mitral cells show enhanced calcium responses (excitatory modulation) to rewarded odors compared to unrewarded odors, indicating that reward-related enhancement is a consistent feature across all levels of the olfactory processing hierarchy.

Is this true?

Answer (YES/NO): NO